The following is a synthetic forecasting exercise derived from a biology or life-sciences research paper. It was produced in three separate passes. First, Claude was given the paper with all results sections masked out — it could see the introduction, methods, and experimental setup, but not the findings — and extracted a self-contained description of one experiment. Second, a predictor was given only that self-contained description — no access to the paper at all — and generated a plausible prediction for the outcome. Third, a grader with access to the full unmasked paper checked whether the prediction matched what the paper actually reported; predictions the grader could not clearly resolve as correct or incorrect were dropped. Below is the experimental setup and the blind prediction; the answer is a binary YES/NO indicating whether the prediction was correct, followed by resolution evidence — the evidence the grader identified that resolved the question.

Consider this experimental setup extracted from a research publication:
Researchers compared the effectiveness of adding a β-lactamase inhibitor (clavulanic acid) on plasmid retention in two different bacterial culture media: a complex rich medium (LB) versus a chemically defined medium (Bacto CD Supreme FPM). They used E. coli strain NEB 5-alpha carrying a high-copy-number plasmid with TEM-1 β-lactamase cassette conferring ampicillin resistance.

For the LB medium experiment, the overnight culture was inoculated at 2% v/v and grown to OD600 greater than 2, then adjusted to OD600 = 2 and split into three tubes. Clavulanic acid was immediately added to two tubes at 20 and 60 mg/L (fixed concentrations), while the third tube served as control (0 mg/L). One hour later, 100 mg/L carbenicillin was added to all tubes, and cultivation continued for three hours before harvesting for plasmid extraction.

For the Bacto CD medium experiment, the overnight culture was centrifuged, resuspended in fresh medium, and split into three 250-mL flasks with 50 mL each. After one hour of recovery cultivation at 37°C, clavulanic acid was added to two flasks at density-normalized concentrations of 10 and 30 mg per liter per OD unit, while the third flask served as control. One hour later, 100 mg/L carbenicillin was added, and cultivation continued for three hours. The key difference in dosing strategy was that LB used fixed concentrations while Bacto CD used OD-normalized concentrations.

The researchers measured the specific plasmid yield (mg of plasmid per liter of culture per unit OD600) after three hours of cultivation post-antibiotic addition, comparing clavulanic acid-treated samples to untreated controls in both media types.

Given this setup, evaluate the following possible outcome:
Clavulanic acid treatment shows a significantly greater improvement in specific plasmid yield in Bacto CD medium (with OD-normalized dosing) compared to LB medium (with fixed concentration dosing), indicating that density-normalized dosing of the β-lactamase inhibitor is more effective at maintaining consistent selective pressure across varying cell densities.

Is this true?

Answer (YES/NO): NO